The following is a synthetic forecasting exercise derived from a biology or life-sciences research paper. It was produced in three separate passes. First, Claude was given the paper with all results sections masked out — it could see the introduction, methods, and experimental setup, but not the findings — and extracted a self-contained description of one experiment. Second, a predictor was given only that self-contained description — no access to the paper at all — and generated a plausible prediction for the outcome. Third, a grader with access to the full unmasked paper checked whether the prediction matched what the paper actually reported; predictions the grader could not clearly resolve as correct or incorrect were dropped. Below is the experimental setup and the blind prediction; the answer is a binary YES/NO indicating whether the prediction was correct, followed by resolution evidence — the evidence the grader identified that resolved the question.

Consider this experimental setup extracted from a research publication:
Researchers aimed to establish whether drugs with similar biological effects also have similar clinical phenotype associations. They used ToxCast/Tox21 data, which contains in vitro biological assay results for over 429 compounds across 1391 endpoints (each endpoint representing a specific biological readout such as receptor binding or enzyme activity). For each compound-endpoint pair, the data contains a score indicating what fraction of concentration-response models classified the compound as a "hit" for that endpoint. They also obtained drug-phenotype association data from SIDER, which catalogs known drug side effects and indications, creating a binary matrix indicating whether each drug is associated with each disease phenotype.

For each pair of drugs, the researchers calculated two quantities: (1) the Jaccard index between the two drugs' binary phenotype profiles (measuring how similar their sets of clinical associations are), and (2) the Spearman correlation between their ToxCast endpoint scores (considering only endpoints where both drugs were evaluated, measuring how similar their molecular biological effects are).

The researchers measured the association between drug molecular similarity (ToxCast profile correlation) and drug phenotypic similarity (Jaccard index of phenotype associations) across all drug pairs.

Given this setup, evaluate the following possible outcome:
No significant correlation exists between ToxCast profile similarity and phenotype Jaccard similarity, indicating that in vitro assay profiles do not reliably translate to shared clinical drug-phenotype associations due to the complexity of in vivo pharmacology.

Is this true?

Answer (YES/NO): NO